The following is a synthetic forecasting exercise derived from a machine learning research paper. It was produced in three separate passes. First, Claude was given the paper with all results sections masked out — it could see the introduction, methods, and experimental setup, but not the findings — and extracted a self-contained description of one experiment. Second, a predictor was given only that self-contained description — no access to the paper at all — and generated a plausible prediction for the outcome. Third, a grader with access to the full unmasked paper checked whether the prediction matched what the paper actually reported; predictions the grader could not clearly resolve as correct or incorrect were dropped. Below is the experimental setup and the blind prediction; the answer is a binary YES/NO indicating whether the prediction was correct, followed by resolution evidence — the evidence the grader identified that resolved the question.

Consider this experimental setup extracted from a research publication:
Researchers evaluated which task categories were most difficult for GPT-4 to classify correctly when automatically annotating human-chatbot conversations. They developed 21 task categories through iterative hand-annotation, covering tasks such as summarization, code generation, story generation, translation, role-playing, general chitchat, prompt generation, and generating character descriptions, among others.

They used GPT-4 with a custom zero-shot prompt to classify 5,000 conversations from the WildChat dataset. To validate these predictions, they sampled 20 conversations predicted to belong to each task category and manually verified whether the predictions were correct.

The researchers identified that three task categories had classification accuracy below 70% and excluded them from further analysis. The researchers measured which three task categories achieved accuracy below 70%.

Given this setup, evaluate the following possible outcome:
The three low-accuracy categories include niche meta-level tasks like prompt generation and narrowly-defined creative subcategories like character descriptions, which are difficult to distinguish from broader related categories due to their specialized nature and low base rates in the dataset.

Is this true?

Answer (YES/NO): YES